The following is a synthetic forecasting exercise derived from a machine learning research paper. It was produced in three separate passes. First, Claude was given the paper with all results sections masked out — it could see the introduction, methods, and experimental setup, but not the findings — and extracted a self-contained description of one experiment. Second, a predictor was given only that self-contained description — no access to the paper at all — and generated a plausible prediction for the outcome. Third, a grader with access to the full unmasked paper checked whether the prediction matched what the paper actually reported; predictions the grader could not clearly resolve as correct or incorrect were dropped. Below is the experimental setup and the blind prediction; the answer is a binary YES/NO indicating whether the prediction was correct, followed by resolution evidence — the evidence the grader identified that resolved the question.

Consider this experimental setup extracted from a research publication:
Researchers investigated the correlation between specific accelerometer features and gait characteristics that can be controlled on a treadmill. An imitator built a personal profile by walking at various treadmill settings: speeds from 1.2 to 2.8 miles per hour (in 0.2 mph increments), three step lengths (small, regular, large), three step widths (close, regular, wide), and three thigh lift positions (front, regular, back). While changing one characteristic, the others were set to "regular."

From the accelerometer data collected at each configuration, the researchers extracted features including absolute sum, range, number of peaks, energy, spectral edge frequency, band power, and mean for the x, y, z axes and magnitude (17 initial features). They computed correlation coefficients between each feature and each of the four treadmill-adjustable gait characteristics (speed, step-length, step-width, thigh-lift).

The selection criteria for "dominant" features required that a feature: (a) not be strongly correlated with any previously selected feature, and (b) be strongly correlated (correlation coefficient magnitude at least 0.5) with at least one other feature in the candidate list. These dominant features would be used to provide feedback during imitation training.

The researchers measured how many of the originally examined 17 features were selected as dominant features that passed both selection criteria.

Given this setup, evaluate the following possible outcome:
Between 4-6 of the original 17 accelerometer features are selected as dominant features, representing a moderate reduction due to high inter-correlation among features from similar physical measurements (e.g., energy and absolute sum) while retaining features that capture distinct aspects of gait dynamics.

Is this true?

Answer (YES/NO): YES